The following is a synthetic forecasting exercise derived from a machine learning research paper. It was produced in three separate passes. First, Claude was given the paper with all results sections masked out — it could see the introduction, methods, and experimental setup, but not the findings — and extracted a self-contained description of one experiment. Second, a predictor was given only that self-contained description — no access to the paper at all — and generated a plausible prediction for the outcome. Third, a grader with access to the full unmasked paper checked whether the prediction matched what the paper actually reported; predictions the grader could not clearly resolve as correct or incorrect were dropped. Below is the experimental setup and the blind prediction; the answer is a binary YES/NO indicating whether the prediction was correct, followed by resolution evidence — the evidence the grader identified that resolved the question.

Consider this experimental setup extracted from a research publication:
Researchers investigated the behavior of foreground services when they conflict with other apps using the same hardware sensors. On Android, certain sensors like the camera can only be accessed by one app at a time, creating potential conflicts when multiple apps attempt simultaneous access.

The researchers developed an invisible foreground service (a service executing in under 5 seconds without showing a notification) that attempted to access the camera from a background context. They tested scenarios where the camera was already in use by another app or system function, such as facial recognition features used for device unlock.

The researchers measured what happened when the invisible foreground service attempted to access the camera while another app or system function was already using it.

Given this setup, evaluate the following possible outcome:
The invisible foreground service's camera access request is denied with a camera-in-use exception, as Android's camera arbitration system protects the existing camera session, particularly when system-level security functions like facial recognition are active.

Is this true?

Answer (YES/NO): NO